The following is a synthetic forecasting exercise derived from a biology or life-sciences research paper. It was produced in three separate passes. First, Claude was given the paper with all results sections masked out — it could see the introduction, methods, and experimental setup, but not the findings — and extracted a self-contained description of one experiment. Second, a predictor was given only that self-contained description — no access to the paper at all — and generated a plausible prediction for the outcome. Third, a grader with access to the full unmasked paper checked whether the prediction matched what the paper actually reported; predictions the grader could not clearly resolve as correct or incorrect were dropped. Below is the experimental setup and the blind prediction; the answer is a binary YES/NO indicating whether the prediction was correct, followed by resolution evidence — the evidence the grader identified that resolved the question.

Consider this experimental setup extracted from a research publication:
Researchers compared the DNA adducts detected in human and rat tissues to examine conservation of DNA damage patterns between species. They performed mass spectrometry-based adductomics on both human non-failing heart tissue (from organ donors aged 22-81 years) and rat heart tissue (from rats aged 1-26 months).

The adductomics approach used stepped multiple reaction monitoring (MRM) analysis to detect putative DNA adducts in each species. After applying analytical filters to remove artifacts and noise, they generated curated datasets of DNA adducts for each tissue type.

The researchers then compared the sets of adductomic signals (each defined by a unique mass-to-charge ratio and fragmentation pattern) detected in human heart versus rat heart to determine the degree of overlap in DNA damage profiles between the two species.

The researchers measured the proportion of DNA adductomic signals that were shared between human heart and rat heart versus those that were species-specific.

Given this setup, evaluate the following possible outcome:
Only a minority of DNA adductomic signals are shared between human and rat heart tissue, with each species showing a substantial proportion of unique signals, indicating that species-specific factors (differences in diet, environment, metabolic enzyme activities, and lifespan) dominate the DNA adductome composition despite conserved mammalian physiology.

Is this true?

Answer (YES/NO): NO